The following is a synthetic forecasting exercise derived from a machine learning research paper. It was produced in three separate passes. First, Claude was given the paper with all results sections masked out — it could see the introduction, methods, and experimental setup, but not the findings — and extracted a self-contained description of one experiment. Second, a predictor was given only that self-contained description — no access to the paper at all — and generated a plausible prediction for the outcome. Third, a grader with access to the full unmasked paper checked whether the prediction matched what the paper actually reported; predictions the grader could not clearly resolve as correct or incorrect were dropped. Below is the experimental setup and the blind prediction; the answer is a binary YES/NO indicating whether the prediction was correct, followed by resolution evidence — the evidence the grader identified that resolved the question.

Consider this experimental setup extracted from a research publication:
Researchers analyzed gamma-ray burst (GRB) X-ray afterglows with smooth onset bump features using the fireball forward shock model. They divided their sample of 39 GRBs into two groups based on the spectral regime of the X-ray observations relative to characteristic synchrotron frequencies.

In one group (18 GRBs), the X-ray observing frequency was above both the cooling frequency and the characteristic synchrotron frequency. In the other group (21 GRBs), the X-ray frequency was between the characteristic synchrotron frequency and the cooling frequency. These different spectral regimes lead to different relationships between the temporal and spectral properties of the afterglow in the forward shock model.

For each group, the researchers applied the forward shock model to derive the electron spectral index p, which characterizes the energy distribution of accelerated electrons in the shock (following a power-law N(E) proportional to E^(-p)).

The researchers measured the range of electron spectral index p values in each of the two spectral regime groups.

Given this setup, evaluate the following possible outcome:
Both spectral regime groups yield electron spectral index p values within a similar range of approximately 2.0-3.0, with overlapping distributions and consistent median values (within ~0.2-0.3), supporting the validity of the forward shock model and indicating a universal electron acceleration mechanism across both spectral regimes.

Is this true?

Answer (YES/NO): NO